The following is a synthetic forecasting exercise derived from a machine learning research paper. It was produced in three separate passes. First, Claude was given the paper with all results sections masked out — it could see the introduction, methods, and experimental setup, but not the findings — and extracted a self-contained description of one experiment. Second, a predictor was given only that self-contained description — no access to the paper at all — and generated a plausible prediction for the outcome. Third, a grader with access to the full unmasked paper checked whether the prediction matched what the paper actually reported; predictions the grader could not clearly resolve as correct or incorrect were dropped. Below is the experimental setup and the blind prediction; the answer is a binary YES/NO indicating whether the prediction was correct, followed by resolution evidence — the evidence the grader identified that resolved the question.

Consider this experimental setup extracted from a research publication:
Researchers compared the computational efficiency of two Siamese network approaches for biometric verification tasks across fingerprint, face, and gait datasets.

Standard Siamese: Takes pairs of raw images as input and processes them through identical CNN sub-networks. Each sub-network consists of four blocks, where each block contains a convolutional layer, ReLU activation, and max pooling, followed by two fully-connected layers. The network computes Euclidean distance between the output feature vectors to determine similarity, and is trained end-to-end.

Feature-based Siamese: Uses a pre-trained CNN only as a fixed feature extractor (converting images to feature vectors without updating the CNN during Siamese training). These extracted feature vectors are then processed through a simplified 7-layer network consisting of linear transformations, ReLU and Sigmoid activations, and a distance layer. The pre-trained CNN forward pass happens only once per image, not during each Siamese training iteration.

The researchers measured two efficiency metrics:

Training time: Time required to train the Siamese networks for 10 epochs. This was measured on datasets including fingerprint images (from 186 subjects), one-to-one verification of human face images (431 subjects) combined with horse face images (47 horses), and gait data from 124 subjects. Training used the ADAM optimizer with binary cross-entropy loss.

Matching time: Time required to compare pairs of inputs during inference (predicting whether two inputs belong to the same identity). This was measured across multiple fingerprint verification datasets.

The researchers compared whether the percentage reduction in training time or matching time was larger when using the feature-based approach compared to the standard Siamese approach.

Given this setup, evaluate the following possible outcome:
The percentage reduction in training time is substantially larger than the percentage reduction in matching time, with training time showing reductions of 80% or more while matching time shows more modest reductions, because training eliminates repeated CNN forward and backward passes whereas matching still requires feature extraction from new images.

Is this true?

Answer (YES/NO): YES